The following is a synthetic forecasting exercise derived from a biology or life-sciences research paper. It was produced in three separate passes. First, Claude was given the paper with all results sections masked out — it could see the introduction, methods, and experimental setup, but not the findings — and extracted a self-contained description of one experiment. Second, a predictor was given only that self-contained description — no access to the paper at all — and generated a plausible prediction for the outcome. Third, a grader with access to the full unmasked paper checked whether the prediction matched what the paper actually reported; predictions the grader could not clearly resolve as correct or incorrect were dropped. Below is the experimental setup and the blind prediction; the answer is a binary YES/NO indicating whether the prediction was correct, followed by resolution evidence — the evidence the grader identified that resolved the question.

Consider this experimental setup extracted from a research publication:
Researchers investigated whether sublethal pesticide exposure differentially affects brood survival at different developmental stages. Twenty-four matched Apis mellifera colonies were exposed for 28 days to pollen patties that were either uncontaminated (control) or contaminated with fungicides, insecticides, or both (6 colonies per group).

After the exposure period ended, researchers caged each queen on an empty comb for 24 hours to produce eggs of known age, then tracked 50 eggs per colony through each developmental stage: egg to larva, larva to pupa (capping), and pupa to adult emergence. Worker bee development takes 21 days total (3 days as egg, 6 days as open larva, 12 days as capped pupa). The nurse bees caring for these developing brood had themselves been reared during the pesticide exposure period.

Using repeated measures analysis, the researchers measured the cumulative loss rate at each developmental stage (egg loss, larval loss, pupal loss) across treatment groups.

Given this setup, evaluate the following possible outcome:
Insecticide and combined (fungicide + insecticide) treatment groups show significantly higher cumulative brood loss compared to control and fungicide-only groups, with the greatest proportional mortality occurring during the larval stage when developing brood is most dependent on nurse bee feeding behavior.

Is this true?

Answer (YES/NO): NO